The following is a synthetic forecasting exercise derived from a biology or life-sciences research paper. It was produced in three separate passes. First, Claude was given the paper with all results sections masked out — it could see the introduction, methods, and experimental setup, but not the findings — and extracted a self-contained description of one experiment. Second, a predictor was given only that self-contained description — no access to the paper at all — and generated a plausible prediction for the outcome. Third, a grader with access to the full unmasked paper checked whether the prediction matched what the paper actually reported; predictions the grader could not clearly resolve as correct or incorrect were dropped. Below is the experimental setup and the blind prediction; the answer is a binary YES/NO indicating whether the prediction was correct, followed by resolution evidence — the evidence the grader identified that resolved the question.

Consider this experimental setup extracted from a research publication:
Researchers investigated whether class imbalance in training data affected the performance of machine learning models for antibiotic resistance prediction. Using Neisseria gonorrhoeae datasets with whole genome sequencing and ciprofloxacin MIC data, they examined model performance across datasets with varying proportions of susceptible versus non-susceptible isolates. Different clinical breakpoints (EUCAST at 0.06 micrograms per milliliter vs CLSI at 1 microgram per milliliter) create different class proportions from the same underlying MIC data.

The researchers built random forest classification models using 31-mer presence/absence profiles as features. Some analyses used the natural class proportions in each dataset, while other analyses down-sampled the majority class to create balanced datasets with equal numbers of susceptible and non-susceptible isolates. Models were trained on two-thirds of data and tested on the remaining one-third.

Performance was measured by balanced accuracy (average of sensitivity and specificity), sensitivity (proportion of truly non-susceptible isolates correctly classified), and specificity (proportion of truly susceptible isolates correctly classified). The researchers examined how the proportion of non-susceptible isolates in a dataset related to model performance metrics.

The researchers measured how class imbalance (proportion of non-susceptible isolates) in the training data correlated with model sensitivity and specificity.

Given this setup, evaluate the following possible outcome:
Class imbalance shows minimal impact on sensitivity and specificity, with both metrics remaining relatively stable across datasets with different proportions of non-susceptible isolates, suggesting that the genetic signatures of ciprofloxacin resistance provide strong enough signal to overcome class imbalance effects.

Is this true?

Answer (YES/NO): NO